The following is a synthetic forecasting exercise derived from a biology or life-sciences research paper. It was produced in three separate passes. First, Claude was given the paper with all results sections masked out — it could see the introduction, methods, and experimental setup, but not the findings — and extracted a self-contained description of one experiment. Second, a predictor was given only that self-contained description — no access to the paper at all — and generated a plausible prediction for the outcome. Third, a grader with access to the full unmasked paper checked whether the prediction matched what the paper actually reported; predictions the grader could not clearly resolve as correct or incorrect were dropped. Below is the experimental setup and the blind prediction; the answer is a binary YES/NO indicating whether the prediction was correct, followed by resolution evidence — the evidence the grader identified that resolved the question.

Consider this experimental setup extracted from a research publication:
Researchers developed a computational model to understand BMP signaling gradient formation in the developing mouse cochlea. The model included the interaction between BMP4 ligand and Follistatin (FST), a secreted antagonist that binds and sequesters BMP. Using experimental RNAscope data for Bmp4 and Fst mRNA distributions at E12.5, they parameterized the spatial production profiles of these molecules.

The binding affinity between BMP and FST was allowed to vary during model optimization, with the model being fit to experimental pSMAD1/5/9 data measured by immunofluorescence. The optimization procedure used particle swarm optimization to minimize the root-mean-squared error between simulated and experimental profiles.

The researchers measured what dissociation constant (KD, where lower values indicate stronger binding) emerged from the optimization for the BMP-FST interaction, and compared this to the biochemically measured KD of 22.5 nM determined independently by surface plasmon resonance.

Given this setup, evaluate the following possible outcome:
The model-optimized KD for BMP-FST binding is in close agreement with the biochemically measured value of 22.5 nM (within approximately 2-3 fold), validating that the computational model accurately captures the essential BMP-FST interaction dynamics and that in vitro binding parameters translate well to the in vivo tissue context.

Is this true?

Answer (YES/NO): YES